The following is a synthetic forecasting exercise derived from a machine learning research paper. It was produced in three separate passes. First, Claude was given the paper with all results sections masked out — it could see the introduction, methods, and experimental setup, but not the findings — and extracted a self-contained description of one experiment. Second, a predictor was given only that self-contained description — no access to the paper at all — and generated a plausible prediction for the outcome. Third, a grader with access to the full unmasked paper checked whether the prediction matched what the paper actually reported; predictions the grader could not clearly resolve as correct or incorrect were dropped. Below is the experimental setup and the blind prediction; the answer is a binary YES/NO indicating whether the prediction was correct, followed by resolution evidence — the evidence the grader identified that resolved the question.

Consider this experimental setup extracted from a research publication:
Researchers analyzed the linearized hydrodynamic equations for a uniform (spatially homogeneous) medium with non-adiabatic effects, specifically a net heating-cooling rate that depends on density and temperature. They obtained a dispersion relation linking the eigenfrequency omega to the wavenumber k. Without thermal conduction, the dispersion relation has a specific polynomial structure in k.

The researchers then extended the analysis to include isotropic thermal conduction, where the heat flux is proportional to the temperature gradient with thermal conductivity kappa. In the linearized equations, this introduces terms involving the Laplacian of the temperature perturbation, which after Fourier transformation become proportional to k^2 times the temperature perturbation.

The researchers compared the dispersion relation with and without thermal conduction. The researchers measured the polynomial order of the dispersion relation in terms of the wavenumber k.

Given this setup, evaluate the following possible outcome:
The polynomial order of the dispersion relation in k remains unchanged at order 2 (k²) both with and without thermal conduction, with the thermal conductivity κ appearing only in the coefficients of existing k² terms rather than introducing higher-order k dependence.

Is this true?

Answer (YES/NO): NO